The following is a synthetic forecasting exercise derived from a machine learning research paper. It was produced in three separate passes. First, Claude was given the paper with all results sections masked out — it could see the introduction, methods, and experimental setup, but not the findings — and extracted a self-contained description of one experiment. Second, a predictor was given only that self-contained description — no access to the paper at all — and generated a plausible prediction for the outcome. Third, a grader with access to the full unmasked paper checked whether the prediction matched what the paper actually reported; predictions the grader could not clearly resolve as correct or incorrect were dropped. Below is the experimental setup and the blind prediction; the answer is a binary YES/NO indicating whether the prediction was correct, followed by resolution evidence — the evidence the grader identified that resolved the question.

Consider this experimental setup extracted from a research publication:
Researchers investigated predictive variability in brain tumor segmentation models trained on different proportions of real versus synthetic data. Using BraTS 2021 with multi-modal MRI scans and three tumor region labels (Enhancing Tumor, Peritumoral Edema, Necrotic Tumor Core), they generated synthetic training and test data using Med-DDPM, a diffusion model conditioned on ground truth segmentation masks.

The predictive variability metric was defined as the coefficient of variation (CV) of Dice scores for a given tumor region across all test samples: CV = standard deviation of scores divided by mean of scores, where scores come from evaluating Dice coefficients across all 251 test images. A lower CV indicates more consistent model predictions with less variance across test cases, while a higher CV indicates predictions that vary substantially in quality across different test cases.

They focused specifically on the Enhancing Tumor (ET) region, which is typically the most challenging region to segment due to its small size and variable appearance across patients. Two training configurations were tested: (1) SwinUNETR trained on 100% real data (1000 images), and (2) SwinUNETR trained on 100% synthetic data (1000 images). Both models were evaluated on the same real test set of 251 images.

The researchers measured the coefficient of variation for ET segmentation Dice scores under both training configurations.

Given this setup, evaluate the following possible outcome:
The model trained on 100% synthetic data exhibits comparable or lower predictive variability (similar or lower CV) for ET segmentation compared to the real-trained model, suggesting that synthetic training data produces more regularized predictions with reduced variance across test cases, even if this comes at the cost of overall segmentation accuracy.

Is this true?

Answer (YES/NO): NO